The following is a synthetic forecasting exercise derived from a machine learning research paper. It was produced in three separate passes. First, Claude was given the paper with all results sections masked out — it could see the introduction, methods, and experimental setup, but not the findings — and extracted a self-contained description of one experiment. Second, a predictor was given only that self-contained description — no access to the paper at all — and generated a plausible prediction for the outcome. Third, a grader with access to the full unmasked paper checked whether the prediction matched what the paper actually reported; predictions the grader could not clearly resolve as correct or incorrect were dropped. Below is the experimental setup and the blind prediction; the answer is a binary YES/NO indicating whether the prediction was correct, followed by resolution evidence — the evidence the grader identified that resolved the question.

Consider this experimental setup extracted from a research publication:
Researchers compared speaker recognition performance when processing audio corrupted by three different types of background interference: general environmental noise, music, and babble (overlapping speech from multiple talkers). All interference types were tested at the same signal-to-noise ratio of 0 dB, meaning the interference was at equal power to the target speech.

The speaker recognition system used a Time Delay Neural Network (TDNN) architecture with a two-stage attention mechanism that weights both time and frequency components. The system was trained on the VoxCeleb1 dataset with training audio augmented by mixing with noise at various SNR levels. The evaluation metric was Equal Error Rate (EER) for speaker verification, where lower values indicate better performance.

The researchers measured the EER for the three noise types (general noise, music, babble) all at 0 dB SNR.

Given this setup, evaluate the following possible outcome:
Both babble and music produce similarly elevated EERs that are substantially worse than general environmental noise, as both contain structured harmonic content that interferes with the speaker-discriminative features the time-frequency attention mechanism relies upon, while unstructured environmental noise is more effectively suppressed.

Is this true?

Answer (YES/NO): NO